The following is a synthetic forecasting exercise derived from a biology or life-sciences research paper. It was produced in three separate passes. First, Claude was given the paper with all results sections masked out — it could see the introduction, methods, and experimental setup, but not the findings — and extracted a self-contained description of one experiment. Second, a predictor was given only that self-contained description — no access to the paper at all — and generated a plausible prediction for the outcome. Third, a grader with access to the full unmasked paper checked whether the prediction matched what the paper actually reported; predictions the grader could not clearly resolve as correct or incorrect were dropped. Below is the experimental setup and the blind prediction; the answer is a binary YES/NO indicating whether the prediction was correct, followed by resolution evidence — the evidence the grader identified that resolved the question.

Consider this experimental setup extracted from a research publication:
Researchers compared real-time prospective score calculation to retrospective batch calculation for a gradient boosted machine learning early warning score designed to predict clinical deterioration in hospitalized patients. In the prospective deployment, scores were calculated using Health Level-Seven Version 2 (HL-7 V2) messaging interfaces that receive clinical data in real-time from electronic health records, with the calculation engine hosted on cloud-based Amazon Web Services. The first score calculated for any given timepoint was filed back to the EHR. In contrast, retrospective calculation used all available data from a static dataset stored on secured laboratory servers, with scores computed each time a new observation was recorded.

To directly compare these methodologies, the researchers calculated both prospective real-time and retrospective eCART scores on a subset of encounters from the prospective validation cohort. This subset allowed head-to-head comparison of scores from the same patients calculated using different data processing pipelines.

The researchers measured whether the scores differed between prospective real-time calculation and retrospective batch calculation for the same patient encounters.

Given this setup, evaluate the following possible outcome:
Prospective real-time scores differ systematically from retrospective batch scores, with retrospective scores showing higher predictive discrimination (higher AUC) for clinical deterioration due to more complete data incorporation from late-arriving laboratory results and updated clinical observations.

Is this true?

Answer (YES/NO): YES